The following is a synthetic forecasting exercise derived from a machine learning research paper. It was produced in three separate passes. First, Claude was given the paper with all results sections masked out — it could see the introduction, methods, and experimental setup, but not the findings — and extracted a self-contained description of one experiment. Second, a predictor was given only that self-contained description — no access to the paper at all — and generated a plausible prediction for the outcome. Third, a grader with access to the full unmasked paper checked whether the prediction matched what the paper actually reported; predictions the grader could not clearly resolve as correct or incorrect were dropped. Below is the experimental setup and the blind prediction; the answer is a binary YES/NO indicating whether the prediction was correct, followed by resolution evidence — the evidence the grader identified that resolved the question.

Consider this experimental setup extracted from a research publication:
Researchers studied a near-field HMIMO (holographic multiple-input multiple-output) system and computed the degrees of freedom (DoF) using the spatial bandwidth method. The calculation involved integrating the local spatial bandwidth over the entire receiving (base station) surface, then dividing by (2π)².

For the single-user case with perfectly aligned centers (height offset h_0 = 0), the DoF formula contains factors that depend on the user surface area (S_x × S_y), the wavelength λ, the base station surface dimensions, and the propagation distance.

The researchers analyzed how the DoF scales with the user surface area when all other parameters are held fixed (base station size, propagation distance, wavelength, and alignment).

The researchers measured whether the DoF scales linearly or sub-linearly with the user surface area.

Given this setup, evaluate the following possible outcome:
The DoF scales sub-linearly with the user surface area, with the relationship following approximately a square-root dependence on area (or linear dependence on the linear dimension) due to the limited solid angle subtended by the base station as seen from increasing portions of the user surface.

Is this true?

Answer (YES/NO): NO